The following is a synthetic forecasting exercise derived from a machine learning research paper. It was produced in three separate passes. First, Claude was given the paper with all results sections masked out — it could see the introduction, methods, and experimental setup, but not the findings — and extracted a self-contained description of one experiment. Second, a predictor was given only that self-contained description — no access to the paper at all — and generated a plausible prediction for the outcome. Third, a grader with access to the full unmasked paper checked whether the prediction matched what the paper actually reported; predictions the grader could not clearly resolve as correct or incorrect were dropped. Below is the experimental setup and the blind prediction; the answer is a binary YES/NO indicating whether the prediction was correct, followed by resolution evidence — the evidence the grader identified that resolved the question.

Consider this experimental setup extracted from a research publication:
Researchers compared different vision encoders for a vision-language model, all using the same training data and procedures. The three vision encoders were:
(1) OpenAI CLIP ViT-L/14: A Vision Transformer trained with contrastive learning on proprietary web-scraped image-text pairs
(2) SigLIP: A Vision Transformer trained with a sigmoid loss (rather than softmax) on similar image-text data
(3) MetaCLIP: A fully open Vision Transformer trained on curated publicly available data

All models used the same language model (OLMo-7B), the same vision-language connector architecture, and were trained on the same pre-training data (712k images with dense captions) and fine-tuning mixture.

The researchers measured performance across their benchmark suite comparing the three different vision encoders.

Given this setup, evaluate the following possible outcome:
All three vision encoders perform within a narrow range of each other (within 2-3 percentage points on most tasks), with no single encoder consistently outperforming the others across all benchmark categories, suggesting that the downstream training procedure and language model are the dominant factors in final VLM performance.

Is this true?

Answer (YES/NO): YES